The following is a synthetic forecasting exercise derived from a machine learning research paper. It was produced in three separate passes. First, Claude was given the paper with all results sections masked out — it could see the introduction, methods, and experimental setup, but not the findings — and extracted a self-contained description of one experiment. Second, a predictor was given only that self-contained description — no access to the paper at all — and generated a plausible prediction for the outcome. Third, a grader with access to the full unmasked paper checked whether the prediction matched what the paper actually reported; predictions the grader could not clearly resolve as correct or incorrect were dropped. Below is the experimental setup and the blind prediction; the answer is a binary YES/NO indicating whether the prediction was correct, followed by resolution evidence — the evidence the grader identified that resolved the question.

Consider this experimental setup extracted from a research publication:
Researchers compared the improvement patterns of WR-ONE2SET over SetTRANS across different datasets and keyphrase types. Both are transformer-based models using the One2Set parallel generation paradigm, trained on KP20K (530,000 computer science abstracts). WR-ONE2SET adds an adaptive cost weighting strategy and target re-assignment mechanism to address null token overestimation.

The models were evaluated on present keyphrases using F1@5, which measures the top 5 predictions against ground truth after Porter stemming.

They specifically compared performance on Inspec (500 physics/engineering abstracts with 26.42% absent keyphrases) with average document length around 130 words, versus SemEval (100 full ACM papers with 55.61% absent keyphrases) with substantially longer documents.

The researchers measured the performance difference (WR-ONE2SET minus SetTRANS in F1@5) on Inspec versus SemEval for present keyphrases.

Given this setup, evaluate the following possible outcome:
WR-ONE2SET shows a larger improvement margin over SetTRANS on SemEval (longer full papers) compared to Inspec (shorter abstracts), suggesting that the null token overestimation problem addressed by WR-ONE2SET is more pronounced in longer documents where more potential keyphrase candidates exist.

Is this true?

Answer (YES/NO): NO